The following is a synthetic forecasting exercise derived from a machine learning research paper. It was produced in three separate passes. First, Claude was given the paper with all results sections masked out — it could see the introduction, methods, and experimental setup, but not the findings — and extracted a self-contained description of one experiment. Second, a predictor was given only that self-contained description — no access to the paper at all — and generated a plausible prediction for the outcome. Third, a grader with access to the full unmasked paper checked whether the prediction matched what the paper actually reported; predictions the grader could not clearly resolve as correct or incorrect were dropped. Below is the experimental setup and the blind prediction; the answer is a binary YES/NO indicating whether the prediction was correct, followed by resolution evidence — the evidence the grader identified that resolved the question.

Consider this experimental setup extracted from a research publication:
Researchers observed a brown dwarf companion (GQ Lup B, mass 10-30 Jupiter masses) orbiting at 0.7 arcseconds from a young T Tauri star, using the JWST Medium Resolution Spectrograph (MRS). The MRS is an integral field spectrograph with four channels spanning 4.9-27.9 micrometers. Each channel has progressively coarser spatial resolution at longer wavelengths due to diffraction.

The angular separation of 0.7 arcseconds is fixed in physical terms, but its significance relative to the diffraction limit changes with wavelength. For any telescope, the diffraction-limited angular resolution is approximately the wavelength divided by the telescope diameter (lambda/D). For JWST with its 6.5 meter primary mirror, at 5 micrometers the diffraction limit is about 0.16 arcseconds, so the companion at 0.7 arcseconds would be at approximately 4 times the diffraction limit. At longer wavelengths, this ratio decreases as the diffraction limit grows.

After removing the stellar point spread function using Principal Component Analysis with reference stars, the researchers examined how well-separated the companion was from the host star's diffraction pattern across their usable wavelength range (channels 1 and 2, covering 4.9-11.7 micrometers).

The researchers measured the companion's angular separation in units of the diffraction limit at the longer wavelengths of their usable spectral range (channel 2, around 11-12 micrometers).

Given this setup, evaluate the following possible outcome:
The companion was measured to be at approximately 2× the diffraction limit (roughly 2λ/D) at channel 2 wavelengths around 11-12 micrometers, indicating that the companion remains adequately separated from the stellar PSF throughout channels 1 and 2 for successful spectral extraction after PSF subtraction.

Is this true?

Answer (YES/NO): NO